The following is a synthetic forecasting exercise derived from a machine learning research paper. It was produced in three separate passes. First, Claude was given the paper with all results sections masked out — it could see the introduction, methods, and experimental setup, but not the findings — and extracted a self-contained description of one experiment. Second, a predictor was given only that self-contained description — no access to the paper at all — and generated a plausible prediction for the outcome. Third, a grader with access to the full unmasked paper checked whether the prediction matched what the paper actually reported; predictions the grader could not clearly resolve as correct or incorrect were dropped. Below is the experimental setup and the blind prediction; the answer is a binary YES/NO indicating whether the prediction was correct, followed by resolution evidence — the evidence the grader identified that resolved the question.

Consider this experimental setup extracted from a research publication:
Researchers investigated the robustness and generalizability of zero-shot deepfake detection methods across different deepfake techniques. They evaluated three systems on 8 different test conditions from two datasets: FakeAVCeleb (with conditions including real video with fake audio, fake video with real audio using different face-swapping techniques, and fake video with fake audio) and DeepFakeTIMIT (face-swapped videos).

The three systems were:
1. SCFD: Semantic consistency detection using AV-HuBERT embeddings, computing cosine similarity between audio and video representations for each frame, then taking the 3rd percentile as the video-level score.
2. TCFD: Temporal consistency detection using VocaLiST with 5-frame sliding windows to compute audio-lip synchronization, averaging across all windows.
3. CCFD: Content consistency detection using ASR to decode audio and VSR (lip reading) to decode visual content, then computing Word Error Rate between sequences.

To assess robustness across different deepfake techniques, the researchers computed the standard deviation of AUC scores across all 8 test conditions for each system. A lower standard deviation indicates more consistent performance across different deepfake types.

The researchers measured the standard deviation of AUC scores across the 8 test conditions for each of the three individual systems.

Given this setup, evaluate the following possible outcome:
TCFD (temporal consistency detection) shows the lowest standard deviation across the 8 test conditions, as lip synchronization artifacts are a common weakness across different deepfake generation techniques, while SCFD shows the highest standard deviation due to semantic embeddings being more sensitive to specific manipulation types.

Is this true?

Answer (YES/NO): NO